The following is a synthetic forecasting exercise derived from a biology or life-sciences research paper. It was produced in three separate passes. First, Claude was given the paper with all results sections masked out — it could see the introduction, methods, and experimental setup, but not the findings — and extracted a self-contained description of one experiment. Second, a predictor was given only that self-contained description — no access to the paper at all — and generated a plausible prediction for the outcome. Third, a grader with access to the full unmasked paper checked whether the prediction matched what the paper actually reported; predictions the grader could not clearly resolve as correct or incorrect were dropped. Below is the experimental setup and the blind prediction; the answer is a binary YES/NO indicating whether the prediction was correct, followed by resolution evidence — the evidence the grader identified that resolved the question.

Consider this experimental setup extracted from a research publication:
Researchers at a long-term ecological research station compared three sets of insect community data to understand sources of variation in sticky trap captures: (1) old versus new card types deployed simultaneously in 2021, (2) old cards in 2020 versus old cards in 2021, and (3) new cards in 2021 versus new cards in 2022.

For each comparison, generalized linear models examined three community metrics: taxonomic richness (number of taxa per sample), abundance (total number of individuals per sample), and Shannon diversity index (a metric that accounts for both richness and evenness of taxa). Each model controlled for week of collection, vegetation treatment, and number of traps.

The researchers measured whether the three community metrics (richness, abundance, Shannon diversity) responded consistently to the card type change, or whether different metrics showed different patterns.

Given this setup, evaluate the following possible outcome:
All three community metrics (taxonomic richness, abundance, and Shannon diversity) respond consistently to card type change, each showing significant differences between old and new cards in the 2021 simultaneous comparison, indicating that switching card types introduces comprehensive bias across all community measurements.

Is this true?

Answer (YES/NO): NO